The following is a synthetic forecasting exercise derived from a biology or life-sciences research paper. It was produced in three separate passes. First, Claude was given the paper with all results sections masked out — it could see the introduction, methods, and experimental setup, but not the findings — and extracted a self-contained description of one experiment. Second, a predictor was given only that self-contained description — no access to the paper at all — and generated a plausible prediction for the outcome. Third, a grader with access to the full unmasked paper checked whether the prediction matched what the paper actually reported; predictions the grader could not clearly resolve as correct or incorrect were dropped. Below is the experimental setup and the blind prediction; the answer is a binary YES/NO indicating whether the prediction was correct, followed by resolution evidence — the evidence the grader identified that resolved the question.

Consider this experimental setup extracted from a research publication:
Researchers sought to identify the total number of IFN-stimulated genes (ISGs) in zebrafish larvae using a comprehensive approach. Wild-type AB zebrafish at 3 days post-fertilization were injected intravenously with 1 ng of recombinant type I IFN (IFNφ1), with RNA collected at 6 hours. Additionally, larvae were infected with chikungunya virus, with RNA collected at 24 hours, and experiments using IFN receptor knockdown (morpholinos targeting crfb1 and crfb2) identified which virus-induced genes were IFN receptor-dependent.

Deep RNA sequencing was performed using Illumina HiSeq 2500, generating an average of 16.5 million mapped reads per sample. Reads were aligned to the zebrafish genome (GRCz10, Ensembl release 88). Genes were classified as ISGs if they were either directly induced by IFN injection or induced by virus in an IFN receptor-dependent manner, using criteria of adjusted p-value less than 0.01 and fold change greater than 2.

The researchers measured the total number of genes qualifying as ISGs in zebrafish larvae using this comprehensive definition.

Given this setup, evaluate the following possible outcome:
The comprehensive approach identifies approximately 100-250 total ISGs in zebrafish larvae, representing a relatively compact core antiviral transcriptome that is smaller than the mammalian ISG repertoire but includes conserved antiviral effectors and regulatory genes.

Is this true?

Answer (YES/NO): NO